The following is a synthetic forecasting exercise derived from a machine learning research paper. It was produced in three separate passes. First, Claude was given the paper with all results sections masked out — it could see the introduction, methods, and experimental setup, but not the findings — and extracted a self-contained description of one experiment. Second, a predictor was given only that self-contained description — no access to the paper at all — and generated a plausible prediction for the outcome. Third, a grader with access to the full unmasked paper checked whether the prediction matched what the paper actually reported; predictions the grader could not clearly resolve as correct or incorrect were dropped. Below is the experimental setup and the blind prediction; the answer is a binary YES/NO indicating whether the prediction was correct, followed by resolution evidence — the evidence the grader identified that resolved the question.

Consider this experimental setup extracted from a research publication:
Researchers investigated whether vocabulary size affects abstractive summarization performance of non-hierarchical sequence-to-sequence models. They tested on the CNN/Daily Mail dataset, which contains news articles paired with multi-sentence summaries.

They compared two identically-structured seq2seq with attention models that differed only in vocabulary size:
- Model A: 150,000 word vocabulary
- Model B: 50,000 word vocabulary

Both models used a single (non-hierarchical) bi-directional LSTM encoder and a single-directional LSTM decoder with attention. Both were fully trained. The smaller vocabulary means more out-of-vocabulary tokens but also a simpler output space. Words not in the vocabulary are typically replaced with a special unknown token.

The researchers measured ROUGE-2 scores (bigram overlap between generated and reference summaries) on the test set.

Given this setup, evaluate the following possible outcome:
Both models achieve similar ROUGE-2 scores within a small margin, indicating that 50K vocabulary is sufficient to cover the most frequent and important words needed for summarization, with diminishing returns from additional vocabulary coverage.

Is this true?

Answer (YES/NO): NO